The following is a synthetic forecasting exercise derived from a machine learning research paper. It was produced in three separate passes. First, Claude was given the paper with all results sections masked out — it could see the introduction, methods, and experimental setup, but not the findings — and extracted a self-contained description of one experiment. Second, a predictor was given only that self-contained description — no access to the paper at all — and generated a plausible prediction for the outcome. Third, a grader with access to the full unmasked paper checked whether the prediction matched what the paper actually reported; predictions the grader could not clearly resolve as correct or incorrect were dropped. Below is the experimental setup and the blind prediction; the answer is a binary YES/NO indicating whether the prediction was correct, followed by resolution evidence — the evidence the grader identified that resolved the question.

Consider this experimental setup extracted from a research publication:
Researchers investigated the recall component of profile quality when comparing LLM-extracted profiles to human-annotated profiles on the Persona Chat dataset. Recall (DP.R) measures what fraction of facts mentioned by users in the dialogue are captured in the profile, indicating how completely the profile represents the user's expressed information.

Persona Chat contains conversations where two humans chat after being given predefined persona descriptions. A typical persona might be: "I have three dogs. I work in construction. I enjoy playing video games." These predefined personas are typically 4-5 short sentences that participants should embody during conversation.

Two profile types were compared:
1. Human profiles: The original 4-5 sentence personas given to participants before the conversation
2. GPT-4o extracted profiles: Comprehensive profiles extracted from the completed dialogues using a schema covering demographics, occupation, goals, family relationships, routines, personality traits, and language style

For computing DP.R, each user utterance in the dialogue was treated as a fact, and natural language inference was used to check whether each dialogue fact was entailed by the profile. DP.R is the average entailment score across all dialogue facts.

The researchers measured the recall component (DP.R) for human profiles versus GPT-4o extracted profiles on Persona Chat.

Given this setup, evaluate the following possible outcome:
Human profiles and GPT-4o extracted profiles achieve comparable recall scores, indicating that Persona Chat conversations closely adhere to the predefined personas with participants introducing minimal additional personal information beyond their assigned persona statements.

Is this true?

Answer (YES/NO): NO